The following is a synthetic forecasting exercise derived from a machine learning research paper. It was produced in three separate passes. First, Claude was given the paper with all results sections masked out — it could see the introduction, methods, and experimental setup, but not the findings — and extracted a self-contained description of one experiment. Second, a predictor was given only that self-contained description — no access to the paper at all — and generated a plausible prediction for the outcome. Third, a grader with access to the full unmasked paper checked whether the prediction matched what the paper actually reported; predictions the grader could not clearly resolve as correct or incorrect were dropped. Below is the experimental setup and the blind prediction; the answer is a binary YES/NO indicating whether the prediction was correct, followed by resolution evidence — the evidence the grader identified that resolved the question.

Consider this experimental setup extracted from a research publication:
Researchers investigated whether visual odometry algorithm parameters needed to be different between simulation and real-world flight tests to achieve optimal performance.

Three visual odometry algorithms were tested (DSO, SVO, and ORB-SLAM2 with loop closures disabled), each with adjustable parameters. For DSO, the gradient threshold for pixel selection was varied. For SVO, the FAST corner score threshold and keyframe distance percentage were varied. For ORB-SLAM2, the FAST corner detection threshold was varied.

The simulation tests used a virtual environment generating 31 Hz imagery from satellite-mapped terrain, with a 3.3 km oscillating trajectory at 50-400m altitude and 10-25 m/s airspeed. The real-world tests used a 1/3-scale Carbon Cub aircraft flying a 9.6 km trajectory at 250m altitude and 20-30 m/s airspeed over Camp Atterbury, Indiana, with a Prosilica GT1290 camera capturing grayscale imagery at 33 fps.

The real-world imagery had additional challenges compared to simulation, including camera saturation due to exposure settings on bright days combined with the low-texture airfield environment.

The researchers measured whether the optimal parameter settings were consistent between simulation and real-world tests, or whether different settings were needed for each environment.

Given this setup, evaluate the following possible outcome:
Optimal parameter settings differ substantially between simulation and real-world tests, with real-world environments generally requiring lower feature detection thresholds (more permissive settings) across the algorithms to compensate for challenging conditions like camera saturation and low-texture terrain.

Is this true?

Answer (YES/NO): NO